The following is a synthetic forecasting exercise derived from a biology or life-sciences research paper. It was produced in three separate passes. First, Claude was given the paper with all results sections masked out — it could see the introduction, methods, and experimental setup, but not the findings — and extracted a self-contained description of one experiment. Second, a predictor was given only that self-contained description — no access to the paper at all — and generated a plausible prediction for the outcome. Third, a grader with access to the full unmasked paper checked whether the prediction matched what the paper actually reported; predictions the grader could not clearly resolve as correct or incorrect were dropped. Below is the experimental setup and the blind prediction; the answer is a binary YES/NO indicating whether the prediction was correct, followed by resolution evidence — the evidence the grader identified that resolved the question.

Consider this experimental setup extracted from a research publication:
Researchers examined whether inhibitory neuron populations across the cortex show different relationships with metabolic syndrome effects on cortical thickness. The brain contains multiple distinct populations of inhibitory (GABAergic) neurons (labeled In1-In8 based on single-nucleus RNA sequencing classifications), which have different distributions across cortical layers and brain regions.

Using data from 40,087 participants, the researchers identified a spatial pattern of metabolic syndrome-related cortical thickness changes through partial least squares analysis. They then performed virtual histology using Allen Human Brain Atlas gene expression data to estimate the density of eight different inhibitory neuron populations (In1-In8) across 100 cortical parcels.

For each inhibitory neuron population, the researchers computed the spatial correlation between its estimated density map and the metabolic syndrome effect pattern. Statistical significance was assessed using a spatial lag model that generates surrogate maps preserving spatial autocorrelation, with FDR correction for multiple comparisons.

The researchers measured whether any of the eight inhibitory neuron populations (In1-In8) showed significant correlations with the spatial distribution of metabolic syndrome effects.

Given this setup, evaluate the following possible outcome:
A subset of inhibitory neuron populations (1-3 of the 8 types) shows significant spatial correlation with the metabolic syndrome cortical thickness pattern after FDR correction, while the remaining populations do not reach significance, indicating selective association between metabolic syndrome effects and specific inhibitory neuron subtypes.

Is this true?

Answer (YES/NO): YES